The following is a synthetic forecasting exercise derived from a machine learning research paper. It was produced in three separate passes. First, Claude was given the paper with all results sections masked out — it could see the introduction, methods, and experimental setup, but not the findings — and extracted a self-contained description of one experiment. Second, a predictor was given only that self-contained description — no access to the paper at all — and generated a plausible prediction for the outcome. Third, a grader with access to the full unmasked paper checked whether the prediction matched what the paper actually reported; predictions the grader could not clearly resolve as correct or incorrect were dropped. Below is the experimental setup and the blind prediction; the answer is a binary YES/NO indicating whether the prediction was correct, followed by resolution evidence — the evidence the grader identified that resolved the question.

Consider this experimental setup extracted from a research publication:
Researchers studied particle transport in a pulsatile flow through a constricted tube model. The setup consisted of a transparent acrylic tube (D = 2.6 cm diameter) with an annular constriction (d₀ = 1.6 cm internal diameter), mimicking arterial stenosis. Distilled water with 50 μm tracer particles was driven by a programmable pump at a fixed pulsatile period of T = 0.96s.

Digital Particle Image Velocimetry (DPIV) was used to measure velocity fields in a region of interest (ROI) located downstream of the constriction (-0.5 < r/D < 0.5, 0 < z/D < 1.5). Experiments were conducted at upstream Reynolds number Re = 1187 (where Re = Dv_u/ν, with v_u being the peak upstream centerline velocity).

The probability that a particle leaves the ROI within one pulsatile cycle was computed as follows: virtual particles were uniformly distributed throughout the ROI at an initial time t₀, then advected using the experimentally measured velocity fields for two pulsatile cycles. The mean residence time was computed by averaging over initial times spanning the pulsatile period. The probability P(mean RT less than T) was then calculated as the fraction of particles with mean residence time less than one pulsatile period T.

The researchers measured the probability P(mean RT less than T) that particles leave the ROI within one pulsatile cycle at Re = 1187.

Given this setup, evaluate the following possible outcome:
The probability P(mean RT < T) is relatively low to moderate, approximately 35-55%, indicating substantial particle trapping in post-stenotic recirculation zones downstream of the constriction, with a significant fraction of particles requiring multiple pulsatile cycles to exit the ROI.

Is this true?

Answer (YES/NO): NO